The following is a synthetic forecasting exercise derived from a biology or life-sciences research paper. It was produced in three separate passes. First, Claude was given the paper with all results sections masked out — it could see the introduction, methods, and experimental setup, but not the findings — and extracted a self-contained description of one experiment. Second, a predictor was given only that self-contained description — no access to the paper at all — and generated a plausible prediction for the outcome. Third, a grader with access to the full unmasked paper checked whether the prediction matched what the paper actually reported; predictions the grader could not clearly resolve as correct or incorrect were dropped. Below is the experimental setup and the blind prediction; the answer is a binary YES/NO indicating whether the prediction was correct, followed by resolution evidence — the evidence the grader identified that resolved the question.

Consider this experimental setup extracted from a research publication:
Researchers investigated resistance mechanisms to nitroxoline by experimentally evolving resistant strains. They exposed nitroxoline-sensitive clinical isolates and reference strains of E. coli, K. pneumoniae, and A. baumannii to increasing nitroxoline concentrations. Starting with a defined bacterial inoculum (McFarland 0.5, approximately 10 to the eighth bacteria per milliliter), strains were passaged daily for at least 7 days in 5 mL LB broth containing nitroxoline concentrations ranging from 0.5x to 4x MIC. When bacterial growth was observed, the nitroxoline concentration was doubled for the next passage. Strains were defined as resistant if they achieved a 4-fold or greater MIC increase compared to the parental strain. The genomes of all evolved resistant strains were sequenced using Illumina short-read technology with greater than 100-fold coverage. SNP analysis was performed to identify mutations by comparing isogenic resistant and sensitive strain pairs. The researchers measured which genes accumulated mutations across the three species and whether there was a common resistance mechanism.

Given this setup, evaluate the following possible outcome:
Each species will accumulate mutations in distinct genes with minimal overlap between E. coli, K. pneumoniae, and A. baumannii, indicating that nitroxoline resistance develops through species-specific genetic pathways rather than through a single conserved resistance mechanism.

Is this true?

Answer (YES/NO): NO